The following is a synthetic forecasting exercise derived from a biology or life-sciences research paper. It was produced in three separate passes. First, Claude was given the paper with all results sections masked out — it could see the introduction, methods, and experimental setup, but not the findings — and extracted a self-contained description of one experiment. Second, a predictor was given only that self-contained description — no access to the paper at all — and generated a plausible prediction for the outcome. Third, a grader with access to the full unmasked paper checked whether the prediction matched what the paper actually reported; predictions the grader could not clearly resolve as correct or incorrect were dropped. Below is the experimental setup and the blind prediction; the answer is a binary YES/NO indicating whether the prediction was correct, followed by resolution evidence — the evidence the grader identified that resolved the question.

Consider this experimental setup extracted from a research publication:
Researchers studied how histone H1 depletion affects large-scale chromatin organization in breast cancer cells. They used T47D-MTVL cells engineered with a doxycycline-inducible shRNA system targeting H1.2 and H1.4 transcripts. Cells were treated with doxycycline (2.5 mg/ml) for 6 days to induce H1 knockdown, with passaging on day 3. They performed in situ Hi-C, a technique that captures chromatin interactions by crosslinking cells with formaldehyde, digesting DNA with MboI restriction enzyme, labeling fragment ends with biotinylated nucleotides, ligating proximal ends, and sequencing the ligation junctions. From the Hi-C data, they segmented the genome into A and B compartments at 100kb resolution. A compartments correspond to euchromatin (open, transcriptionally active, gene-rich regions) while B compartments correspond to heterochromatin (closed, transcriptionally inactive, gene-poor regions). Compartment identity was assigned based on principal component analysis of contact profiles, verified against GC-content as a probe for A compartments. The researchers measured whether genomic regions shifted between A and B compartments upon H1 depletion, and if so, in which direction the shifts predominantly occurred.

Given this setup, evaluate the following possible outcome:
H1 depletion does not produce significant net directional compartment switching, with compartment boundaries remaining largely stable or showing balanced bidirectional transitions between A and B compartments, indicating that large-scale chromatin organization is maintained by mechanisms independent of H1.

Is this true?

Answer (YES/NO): YES